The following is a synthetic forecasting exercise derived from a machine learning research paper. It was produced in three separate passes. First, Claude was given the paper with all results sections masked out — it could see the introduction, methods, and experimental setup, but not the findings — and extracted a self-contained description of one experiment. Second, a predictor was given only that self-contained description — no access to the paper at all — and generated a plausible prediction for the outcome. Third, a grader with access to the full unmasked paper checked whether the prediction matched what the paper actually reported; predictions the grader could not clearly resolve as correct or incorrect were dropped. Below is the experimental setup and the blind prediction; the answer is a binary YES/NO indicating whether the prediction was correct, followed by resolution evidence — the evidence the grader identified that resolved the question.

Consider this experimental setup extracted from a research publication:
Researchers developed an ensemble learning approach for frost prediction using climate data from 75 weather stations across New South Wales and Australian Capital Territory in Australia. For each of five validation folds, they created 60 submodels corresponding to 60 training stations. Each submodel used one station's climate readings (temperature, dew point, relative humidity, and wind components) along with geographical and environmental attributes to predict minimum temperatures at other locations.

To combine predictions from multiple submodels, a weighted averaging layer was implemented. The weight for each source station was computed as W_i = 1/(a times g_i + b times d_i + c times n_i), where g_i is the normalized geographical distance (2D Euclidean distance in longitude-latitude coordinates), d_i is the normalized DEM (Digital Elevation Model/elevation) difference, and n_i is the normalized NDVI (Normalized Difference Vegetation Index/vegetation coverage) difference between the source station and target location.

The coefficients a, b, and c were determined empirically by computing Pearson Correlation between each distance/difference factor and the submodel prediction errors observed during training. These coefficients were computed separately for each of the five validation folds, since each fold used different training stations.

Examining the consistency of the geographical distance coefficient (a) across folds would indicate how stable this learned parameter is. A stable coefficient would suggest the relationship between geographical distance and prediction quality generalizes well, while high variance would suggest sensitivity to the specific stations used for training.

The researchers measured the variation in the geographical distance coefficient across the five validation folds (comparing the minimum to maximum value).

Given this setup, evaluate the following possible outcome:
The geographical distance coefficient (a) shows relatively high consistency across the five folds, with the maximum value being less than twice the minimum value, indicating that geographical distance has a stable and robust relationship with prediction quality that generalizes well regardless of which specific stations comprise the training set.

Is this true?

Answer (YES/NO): YES